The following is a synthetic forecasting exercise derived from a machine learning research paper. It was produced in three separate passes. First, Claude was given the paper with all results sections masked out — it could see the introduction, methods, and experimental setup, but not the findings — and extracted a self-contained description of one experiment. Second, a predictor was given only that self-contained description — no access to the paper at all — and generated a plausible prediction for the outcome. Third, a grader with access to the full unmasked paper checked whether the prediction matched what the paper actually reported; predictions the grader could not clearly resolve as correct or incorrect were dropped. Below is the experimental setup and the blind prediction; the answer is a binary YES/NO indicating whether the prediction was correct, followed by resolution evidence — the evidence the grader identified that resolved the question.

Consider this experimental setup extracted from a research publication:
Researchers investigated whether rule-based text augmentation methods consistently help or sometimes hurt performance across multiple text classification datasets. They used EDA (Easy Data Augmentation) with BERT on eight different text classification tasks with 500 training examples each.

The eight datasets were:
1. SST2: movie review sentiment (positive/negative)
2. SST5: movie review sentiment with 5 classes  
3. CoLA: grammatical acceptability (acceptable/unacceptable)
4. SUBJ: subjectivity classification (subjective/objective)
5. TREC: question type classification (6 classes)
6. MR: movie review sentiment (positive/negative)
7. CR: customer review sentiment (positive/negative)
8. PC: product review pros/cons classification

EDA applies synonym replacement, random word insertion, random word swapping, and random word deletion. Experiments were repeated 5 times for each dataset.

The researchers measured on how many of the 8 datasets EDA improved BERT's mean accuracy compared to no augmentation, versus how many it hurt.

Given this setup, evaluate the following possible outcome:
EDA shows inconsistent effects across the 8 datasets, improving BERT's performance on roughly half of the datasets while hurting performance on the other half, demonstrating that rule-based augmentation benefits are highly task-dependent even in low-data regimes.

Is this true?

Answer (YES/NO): YES